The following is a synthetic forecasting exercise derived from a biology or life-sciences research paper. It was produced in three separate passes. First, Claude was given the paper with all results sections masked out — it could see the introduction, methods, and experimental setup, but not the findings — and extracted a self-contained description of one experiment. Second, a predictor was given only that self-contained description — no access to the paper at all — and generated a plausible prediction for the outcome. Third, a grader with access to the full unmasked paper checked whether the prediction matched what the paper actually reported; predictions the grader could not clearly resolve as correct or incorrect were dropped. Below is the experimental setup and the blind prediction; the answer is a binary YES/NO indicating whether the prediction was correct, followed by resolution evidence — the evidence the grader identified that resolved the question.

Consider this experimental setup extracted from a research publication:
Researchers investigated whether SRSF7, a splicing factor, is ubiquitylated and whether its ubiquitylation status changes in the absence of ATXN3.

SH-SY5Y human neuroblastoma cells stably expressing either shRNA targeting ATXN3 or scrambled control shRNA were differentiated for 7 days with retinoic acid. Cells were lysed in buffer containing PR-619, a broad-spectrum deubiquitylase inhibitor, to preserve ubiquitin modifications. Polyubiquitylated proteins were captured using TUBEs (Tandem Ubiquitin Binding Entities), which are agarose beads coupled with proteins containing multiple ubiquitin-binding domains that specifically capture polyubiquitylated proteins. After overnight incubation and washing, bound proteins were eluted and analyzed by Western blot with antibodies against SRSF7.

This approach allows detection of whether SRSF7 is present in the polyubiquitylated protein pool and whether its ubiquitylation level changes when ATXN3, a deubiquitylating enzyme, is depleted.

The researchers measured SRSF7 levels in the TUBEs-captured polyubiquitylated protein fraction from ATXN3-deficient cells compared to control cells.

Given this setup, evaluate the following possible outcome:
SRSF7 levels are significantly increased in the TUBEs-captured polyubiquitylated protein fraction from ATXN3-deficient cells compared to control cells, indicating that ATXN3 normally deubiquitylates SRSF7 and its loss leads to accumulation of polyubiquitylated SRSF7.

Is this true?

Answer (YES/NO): NO